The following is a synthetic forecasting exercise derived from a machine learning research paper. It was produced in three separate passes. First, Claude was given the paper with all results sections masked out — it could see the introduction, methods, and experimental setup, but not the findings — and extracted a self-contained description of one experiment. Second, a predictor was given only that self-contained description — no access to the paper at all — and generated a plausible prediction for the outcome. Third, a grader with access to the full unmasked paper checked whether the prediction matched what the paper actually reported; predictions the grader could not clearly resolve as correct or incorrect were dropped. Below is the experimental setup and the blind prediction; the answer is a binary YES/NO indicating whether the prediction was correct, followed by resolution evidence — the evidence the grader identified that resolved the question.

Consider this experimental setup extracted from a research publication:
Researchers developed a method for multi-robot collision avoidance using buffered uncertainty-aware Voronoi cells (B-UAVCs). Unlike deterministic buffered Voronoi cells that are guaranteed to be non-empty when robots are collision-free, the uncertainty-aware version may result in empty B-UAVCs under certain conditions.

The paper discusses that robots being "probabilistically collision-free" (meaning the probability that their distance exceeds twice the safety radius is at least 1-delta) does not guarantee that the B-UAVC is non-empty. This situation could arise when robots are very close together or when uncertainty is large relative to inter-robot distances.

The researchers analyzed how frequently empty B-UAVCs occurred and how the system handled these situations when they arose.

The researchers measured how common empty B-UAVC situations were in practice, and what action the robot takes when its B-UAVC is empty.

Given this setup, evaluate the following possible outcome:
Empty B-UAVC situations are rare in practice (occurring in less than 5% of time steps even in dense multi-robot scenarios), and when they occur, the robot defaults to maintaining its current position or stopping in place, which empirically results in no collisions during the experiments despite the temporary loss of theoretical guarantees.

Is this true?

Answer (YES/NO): NO